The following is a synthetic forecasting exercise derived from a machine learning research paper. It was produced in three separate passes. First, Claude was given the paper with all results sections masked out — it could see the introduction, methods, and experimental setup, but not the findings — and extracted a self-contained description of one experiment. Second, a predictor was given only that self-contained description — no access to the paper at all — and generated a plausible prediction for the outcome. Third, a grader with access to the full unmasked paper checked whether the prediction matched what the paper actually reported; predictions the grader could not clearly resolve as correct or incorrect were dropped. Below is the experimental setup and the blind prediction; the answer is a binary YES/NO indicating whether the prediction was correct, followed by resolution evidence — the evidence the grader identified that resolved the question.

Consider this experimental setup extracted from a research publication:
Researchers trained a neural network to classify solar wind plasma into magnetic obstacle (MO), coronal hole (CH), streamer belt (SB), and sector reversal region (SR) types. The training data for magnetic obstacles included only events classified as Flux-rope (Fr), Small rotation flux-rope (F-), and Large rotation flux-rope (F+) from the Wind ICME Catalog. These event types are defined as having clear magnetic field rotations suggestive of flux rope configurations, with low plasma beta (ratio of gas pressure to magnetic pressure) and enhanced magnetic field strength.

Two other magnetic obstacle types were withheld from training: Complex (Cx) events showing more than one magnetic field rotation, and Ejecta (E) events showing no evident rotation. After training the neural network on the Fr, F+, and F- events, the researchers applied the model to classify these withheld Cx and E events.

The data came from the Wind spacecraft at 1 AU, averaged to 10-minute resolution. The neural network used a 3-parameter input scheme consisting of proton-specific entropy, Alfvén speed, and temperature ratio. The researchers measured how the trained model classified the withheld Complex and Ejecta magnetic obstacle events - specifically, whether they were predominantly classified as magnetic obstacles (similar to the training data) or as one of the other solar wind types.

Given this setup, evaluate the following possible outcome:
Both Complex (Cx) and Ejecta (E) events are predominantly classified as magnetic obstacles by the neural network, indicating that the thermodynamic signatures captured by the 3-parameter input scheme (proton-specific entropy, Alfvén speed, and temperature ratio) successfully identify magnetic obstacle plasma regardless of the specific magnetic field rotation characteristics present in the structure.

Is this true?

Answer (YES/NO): NO